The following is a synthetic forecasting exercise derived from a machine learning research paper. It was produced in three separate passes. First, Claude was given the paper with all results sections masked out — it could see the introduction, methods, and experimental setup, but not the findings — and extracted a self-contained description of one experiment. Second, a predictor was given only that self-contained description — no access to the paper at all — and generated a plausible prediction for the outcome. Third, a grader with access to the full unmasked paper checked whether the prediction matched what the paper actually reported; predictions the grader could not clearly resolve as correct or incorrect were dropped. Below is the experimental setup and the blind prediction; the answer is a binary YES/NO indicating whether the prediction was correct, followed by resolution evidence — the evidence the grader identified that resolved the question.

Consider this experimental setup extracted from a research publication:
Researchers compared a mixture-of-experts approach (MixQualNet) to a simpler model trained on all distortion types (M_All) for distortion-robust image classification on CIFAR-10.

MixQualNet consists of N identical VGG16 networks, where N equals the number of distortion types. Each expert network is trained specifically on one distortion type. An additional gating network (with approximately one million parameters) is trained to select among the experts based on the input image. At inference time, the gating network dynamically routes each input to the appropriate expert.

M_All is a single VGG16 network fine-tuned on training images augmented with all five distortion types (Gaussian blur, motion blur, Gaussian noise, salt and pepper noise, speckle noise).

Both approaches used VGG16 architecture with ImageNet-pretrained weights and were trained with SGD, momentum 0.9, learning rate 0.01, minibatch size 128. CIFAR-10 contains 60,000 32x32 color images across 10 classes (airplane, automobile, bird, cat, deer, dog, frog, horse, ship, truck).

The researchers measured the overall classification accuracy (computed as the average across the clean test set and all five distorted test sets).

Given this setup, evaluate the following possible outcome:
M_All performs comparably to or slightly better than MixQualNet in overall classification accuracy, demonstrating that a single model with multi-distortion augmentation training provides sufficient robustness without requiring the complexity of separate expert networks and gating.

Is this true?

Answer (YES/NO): NO